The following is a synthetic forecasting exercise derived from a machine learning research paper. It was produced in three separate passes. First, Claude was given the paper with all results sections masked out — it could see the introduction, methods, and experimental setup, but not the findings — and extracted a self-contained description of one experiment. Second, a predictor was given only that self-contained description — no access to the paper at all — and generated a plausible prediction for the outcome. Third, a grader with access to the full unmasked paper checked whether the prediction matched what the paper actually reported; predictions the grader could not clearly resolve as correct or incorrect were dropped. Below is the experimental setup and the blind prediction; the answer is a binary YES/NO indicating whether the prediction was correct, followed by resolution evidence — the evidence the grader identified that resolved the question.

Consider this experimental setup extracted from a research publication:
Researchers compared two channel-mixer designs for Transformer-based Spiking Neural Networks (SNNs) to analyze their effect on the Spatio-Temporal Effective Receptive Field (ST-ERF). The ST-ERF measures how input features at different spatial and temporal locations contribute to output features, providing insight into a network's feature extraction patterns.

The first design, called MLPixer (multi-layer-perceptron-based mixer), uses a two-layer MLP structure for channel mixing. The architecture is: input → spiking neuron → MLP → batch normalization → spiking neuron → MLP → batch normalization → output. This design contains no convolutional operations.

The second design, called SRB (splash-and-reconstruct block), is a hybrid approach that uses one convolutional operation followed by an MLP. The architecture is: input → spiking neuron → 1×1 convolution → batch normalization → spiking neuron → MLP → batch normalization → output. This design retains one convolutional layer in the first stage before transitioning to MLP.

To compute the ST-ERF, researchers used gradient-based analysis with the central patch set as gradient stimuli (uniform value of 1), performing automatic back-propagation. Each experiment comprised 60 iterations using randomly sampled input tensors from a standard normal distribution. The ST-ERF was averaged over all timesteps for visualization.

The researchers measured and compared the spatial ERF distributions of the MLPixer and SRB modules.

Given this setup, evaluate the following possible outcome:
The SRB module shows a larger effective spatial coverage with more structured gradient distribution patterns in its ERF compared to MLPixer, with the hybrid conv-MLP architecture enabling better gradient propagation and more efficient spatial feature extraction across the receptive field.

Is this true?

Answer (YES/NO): NO